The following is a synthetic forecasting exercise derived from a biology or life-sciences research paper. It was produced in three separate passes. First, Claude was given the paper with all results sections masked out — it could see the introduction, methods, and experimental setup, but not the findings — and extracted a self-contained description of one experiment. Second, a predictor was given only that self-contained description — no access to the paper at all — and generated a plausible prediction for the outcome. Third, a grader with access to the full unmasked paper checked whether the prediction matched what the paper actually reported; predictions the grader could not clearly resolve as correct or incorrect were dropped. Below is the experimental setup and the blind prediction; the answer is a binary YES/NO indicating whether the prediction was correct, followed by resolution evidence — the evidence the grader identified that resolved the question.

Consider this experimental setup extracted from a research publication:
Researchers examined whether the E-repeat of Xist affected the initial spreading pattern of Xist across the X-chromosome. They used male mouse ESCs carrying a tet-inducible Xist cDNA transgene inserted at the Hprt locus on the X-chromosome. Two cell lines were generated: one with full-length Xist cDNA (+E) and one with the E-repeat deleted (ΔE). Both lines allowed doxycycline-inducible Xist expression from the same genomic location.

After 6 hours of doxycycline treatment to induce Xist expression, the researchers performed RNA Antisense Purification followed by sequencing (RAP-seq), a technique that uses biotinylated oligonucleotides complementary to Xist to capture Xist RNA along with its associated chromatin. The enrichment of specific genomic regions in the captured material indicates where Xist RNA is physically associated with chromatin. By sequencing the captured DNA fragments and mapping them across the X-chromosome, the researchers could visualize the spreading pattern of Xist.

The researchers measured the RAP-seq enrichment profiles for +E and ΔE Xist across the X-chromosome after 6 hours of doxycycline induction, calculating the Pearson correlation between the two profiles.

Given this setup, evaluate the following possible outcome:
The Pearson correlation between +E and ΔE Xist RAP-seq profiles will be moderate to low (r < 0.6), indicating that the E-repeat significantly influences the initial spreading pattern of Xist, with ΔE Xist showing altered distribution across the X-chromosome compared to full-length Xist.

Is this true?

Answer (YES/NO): NO